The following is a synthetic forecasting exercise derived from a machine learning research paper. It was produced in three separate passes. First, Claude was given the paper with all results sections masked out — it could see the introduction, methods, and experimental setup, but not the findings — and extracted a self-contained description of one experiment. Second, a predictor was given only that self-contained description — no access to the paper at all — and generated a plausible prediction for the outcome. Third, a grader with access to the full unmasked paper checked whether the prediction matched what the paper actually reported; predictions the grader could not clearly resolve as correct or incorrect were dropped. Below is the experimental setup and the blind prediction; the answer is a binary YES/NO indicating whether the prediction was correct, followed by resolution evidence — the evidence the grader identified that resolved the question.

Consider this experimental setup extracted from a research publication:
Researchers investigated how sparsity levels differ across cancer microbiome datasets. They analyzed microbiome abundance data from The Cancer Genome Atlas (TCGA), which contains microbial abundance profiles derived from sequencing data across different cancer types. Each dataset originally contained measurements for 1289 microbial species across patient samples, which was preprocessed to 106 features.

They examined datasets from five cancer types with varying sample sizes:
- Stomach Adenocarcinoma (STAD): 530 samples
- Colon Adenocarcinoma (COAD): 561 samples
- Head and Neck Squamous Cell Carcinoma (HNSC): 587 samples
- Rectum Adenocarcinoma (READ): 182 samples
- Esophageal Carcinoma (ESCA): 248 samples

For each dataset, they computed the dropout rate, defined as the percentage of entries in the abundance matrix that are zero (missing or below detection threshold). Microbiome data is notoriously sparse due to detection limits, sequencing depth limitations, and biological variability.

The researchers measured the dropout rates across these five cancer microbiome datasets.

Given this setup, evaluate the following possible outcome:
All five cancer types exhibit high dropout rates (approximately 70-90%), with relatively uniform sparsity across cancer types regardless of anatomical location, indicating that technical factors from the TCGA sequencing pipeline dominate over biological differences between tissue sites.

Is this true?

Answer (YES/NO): NO